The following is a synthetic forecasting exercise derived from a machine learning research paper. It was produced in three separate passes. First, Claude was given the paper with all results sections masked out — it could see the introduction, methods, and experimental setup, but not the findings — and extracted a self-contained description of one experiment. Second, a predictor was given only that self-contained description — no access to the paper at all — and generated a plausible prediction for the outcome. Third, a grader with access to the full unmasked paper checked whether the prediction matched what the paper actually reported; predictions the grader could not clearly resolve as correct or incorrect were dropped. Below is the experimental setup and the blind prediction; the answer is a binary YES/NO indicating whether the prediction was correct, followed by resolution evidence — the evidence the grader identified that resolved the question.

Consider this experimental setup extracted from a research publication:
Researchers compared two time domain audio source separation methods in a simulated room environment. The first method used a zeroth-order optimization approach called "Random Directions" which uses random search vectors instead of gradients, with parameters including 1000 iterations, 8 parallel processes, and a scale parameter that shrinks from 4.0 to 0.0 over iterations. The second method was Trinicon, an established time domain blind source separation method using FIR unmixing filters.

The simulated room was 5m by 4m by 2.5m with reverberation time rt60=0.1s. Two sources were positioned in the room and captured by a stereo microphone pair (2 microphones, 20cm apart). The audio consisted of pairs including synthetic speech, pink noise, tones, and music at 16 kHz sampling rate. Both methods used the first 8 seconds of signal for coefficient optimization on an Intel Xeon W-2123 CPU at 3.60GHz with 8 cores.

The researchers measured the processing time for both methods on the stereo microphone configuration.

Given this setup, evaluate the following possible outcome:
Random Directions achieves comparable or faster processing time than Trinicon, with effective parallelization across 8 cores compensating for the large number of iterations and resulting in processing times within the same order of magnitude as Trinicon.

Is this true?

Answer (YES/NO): NO